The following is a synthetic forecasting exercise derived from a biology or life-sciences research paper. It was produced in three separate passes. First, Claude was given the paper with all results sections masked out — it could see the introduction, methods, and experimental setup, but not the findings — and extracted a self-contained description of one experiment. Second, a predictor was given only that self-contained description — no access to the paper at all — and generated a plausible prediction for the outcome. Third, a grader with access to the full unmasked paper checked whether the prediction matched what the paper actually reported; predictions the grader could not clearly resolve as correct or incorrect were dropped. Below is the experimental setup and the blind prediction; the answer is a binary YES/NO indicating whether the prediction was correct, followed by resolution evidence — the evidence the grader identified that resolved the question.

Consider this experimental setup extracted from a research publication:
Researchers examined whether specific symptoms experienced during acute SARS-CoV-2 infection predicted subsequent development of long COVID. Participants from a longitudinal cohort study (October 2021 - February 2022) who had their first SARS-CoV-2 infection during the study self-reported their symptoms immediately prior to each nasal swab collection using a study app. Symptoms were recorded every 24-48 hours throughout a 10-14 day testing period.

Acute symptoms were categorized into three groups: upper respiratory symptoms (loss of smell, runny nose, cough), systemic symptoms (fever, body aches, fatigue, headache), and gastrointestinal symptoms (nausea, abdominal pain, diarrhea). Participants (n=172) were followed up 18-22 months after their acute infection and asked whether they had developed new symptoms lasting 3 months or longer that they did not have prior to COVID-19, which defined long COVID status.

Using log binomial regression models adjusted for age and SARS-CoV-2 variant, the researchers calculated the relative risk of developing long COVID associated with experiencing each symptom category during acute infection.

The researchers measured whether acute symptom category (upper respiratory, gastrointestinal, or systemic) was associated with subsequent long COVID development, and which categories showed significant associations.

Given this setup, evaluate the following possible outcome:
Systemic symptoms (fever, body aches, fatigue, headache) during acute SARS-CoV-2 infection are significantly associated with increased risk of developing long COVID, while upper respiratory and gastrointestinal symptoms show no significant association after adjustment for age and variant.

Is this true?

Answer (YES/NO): NO